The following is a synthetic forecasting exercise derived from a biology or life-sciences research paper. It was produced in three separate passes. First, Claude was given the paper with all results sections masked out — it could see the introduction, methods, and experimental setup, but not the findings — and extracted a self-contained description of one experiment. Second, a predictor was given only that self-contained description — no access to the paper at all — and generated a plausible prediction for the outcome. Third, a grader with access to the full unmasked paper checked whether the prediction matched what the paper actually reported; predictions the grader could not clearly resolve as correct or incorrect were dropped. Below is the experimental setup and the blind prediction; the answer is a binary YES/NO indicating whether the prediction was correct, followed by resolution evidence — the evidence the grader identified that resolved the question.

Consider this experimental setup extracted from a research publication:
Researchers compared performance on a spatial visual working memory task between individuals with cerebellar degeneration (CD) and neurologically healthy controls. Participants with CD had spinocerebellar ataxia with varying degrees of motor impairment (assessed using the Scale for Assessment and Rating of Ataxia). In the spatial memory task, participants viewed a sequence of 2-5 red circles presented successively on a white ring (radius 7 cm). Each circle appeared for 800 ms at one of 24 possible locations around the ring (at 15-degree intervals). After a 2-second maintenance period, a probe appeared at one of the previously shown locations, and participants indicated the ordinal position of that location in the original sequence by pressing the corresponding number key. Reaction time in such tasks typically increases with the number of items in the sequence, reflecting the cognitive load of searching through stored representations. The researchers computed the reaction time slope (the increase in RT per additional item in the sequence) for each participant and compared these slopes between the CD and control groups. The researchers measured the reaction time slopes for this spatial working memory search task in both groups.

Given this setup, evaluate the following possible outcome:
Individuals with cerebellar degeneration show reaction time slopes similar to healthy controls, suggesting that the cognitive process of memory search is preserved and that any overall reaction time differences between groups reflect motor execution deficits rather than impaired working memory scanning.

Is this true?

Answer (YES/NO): YES